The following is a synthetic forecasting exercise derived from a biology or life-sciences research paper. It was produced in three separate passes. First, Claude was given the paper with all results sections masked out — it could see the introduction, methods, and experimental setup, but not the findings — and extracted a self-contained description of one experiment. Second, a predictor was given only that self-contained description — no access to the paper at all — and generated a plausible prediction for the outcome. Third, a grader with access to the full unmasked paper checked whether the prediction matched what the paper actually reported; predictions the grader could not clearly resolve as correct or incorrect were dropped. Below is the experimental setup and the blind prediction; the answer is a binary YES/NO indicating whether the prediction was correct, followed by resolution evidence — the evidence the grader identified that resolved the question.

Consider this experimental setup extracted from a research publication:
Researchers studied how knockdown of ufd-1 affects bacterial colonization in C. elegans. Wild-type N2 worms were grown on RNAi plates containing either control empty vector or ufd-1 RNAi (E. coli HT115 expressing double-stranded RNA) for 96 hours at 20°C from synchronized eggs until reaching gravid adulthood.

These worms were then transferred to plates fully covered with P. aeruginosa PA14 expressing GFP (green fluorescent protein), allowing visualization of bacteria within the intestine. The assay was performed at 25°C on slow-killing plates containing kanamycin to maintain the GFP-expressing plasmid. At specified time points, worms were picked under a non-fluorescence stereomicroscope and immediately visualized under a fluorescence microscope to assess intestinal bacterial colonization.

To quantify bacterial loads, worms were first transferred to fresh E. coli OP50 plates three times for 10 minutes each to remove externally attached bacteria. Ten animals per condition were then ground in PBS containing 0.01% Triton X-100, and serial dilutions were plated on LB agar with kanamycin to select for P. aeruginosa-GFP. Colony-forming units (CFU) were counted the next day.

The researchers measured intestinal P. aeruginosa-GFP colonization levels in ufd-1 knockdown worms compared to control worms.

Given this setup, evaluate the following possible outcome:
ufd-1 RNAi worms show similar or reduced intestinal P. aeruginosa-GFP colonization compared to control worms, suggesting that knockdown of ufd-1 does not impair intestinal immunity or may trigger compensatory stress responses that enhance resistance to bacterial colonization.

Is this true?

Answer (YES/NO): YES